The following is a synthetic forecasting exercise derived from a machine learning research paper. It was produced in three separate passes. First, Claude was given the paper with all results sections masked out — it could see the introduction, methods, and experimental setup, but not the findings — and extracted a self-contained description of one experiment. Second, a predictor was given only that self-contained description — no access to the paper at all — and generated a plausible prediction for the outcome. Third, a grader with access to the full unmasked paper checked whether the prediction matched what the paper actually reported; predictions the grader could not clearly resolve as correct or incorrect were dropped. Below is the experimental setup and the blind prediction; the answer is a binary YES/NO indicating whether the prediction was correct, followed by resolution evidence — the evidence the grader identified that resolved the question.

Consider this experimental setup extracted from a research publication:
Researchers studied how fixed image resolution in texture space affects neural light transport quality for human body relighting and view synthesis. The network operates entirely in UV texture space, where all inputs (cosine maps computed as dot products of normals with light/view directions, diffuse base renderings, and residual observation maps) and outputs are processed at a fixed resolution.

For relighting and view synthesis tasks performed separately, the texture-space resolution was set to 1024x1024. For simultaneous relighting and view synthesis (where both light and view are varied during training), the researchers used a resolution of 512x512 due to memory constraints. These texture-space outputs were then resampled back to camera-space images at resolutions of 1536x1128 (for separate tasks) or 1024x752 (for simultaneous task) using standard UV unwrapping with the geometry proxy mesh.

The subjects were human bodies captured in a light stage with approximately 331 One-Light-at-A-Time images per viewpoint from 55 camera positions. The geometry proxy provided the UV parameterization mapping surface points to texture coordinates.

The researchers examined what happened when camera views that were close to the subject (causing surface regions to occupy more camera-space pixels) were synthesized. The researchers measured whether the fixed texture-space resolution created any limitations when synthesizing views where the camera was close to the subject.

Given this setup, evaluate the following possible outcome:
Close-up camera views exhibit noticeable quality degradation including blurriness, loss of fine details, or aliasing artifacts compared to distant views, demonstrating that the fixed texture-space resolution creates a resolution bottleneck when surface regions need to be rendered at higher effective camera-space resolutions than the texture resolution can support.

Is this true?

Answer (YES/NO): YES